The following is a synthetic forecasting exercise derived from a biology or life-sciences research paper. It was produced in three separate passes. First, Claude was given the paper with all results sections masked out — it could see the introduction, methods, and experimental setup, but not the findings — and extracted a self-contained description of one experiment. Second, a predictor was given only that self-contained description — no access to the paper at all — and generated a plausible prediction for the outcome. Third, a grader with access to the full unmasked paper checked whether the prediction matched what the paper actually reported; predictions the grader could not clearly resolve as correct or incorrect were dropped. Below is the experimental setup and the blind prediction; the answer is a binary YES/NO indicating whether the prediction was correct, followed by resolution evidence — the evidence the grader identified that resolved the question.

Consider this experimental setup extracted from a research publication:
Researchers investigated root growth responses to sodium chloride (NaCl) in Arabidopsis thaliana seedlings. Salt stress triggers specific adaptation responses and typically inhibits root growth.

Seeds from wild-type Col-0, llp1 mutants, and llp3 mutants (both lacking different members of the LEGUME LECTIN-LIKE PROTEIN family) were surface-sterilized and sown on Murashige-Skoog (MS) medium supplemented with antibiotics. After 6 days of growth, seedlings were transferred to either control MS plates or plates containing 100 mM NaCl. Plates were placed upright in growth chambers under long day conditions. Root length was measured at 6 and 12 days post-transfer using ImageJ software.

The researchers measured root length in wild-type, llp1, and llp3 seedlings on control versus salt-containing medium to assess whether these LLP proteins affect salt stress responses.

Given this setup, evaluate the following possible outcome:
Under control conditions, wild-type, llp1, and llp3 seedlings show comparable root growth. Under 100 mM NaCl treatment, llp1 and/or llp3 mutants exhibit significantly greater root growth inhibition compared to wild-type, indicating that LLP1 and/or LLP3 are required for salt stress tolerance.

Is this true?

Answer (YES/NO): YES